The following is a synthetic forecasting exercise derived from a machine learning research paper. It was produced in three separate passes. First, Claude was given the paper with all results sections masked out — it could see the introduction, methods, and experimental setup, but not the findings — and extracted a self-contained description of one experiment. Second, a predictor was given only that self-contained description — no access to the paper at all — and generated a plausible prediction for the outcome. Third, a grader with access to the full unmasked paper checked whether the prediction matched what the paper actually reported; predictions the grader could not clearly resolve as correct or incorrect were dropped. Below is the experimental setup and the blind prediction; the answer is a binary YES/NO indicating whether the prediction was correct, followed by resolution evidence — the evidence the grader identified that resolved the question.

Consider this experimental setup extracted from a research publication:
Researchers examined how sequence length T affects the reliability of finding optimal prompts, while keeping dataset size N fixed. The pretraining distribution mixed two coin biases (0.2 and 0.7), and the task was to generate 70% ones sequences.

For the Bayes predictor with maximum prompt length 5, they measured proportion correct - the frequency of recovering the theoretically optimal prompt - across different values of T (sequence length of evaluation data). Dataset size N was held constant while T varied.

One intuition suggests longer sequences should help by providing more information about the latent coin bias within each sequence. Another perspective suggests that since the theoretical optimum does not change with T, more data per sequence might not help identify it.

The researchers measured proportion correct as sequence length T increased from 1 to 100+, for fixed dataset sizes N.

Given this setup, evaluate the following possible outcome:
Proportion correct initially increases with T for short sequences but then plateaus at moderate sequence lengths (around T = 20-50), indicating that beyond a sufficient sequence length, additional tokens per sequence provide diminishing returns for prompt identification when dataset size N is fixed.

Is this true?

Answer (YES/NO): NO